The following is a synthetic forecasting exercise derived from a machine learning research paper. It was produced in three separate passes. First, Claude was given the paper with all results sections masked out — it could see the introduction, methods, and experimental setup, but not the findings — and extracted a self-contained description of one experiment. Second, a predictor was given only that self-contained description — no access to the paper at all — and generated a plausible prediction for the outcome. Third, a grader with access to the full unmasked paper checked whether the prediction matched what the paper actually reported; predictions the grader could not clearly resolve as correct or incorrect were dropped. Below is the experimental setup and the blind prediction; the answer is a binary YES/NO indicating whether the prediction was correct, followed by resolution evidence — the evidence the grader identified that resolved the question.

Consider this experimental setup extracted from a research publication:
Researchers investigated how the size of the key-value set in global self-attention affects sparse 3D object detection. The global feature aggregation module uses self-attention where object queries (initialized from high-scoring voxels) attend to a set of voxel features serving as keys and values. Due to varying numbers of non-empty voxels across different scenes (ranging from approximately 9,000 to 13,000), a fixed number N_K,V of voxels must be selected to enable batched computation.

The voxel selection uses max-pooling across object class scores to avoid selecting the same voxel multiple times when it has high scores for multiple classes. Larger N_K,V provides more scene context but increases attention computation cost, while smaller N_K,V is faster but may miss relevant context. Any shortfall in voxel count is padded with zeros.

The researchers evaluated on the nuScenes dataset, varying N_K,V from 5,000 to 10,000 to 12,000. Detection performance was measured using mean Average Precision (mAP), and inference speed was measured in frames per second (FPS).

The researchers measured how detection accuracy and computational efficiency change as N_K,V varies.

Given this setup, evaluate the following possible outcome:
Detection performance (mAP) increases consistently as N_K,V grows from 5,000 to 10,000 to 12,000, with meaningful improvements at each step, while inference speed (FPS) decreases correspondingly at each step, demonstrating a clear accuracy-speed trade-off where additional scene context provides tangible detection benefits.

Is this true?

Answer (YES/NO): NO